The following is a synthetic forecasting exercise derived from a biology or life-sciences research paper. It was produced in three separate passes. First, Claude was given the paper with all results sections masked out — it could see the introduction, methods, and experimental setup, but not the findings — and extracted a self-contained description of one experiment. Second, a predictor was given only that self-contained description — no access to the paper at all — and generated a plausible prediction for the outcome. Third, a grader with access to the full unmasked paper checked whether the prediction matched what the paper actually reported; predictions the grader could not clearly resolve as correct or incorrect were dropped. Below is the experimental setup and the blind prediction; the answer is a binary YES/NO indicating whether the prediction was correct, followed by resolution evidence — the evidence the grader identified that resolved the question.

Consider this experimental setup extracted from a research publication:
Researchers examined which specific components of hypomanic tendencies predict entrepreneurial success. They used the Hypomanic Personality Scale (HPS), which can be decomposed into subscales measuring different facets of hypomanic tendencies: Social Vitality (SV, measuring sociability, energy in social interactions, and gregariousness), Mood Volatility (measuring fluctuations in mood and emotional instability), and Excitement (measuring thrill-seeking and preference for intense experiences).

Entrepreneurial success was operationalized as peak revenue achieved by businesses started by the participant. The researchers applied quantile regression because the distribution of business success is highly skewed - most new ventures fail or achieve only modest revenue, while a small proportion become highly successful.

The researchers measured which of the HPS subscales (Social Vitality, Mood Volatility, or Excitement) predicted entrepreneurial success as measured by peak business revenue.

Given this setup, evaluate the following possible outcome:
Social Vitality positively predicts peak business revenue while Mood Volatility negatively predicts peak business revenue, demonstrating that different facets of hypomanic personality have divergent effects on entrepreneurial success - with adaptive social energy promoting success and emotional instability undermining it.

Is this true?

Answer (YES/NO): NO